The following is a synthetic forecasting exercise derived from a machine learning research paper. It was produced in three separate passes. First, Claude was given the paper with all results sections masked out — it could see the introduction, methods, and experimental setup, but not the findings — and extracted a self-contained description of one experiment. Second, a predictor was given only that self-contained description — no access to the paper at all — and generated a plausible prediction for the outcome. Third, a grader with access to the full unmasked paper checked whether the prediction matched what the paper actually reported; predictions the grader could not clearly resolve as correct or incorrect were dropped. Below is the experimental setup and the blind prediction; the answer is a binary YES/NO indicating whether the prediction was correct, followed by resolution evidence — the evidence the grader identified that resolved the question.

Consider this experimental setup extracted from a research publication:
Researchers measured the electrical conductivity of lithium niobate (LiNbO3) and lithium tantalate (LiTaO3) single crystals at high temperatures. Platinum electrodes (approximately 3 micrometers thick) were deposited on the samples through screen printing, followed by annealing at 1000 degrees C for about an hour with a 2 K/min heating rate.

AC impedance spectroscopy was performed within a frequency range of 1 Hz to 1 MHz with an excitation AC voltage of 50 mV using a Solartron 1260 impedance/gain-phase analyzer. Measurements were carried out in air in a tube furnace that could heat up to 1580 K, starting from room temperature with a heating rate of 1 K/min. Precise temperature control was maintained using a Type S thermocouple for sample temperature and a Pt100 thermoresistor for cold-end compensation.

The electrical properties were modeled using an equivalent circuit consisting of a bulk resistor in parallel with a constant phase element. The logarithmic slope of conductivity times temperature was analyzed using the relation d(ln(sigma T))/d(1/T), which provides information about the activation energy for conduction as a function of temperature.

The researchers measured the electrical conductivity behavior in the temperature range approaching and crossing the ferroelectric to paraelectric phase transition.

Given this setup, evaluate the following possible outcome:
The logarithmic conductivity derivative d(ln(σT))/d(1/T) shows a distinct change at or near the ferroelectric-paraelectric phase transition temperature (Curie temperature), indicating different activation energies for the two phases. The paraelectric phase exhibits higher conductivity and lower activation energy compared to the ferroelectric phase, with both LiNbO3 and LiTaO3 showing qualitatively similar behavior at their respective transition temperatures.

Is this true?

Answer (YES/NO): NO